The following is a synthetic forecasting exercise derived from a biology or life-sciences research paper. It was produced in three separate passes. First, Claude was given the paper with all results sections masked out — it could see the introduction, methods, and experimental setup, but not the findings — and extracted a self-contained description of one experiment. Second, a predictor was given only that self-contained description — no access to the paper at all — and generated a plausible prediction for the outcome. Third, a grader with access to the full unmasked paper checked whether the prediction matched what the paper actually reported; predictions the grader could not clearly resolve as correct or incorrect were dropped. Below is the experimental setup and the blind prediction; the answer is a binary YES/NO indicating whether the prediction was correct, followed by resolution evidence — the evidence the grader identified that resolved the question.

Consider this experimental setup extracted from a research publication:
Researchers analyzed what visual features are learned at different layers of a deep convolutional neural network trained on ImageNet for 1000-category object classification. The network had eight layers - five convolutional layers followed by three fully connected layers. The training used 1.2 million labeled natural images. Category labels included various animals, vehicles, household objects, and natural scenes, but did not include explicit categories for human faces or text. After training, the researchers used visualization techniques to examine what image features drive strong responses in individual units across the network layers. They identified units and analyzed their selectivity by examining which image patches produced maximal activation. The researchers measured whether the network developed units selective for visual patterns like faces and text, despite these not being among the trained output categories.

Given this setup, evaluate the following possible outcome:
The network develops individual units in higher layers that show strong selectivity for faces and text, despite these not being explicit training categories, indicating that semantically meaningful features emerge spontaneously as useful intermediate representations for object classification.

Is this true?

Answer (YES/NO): YES